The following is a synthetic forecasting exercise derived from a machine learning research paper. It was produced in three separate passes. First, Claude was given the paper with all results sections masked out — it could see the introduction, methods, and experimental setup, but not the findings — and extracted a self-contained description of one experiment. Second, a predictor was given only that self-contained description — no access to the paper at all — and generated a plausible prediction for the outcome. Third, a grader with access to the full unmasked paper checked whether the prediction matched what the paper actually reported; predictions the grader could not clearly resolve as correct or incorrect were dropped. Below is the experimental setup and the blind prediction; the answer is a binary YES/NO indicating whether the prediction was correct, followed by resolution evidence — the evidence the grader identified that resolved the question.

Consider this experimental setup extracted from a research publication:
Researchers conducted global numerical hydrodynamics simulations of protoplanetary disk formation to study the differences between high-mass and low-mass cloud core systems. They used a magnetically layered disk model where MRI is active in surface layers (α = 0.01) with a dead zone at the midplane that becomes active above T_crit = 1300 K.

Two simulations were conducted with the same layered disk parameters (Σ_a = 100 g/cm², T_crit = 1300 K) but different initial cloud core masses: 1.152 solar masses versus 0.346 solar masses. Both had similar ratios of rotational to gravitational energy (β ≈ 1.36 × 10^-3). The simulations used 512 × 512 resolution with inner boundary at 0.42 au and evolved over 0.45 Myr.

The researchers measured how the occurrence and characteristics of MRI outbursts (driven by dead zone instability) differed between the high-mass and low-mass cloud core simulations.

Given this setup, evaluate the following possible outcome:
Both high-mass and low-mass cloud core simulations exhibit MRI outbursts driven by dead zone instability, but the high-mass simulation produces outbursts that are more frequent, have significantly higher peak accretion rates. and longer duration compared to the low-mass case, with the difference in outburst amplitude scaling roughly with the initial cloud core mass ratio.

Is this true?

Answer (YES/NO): NO